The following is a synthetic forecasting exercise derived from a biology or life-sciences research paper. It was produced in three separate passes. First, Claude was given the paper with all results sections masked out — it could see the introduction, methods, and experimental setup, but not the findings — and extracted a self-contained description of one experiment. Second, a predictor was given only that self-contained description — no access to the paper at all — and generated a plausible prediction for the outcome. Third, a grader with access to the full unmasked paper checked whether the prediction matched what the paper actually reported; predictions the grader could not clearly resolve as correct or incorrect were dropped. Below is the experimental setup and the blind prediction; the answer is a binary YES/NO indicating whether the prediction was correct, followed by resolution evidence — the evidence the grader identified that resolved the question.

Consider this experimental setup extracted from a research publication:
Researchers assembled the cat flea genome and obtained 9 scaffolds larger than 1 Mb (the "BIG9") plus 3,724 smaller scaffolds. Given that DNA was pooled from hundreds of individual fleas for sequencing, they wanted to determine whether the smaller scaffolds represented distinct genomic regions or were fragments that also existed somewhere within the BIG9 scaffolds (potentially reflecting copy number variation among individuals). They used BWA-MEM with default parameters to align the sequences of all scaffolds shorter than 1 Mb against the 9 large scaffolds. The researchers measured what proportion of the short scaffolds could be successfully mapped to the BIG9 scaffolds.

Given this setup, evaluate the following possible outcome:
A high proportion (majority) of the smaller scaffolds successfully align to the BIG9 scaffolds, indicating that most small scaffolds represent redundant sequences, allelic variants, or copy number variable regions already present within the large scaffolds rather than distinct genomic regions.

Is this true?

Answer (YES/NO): YES